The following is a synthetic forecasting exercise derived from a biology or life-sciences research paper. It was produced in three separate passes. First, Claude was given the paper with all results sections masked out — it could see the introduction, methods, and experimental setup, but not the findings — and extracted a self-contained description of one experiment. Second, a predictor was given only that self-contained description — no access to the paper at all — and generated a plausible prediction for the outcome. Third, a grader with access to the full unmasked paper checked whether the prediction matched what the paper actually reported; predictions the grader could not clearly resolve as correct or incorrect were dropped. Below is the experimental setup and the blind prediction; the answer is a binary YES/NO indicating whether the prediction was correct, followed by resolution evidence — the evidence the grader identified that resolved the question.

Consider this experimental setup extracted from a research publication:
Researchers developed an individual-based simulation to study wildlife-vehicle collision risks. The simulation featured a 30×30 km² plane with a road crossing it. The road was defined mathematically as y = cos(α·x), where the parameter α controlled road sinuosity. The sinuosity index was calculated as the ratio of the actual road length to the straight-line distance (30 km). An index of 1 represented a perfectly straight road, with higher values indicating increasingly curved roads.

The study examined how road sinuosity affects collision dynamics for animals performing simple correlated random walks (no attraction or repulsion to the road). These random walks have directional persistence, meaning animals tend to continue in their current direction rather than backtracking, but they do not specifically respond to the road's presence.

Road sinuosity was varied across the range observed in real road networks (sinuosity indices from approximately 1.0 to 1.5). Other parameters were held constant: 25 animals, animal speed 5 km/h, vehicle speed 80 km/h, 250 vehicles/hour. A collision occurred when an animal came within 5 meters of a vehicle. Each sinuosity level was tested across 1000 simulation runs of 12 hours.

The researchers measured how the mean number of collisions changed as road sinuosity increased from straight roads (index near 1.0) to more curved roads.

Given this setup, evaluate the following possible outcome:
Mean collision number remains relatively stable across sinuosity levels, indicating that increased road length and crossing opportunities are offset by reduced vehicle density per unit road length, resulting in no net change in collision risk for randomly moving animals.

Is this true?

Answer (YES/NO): NO